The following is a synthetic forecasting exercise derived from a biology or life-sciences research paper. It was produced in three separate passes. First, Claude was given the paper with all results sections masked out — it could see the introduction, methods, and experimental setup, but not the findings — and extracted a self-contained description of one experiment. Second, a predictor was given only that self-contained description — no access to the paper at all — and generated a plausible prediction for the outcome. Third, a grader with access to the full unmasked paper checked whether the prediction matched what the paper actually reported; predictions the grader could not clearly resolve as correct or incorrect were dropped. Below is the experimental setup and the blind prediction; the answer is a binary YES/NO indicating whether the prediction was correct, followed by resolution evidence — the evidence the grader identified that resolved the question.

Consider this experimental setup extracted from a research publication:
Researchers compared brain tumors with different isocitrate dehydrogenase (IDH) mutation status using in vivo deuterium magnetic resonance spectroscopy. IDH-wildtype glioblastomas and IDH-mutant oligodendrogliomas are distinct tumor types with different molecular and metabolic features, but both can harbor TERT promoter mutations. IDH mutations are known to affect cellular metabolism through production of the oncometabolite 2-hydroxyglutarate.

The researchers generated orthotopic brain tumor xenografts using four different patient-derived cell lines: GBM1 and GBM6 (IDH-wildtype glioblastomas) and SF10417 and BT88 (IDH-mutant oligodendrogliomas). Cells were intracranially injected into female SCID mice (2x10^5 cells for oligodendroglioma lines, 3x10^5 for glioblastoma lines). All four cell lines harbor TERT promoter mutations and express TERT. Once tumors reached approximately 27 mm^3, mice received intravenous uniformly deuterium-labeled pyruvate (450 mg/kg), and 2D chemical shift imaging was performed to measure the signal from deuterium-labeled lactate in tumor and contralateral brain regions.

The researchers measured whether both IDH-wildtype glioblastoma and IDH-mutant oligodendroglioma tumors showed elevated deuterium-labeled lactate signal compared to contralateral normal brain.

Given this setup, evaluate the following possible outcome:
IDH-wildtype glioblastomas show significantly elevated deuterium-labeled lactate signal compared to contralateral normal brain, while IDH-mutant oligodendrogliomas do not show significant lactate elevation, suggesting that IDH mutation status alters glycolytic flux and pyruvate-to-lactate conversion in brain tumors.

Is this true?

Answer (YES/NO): NO